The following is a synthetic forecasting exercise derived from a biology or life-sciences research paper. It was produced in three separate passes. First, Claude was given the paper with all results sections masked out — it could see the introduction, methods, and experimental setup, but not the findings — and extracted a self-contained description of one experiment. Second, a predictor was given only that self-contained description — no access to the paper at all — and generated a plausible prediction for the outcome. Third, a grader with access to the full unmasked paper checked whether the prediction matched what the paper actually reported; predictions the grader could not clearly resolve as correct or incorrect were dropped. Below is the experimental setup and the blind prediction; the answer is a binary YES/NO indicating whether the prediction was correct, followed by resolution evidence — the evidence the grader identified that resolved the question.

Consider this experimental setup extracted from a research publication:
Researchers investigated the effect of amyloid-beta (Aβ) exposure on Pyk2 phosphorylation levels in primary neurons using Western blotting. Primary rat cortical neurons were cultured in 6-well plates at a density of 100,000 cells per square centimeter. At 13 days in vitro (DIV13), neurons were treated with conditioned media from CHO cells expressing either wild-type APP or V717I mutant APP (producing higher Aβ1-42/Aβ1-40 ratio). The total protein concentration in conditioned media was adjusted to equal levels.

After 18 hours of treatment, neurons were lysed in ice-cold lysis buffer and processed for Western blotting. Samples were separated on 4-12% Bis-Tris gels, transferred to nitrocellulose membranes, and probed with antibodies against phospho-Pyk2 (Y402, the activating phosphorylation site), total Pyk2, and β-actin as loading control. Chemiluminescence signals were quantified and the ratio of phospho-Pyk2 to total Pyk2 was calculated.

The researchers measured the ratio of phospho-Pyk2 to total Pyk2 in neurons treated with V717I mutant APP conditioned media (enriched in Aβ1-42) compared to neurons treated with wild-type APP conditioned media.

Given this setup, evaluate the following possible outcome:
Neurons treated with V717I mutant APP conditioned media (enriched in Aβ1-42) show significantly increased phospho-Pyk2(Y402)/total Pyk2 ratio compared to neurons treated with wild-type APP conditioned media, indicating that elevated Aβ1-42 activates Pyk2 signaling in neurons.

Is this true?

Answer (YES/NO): NO